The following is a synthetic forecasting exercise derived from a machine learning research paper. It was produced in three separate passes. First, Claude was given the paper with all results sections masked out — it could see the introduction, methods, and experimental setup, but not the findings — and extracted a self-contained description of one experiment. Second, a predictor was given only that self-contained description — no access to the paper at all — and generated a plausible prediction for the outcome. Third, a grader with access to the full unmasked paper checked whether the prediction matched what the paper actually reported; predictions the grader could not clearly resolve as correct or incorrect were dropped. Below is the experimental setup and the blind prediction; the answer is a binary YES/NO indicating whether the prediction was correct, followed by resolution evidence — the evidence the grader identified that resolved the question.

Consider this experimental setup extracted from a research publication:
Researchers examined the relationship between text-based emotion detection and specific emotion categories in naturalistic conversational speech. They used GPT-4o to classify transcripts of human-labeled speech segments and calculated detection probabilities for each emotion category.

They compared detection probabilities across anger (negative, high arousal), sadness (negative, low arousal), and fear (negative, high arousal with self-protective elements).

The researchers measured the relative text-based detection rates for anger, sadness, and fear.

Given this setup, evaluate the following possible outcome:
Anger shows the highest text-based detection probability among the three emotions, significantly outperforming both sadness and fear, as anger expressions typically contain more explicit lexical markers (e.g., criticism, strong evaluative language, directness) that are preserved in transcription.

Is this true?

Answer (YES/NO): NO